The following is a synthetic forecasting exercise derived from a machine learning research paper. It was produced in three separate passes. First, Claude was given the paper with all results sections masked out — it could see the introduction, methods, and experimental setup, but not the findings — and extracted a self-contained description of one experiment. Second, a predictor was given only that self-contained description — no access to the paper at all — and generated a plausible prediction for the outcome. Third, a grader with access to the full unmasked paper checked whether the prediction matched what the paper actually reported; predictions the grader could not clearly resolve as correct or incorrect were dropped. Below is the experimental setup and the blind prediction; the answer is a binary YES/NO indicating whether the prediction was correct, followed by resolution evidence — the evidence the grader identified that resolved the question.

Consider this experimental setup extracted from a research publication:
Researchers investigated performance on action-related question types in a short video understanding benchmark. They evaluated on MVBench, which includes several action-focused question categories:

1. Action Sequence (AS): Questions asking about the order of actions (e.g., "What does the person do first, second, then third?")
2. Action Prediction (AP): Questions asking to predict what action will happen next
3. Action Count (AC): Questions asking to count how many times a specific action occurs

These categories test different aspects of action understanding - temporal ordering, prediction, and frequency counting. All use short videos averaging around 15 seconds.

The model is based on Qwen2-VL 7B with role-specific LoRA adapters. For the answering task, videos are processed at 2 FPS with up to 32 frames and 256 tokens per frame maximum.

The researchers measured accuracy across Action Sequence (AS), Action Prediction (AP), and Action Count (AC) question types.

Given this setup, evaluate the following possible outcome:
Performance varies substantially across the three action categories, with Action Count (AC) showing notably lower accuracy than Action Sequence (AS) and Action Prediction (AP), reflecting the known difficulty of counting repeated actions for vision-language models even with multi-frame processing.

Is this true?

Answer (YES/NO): YES